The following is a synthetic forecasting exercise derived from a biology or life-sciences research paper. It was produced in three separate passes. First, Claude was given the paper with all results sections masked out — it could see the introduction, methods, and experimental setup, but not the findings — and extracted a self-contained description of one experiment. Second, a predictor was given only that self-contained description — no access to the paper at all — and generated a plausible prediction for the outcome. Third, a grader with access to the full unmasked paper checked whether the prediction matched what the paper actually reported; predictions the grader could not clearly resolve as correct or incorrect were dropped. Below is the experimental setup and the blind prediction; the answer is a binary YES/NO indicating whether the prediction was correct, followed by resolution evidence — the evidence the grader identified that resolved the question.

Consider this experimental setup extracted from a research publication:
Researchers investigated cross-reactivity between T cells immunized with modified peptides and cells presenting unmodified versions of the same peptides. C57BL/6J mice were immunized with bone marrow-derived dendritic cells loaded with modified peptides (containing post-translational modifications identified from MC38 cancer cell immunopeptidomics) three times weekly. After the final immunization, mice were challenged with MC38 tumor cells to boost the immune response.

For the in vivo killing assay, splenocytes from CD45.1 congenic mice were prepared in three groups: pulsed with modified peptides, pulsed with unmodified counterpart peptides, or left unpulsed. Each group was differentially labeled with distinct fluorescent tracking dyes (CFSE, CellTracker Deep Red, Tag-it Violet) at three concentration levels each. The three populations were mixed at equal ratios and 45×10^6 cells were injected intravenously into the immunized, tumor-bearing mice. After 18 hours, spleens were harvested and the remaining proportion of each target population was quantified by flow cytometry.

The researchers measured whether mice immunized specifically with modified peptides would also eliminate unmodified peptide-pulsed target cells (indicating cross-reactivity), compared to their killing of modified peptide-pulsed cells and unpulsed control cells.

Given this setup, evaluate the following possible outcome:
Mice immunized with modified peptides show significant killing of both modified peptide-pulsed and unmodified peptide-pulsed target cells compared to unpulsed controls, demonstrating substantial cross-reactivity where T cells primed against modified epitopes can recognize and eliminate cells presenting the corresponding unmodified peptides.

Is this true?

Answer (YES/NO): NO